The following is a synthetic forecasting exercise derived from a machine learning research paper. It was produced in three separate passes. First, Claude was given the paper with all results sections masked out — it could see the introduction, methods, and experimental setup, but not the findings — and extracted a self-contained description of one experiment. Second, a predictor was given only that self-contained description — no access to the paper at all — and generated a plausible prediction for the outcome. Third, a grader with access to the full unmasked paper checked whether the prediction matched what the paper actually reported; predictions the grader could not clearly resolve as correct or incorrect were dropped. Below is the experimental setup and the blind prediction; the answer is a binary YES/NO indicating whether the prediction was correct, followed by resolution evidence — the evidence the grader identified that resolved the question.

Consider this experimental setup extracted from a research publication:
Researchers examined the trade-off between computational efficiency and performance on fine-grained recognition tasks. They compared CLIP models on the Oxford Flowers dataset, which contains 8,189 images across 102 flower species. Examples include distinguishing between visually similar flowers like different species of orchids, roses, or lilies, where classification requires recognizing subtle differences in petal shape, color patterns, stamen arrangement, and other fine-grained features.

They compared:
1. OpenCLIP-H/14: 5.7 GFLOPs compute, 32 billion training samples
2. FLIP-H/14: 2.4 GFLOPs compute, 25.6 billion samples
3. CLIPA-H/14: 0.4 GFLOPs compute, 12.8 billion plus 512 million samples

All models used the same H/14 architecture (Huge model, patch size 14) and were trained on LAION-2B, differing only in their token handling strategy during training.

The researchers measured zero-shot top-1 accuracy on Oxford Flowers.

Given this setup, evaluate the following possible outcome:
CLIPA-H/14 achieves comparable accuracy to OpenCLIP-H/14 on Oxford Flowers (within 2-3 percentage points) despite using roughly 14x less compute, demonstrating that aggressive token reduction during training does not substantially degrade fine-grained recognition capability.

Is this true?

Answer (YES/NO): YES